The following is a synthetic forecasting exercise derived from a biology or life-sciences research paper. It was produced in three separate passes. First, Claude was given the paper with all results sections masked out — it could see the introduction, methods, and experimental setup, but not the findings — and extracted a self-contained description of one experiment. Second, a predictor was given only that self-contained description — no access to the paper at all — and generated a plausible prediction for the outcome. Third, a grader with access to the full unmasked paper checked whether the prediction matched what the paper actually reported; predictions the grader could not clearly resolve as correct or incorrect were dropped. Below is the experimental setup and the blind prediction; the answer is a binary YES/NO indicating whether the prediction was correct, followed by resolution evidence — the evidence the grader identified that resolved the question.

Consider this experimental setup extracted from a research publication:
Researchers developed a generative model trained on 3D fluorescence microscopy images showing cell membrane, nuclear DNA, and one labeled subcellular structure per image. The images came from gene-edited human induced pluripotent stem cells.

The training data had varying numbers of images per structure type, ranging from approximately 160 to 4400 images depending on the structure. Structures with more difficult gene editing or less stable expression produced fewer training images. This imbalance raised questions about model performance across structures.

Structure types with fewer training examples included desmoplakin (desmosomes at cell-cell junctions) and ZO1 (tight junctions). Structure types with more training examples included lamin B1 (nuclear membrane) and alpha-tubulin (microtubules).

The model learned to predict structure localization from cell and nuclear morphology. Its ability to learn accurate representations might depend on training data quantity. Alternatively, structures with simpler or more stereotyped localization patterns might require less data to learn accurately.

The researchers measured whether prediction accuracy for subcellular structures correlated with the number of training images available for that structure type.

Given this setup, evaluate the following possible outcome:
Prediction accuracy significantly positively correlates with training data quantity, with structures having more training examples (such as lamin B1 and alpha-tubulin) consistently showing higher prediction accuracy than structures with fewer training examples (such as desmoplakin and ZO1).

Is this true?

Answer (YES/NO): YES